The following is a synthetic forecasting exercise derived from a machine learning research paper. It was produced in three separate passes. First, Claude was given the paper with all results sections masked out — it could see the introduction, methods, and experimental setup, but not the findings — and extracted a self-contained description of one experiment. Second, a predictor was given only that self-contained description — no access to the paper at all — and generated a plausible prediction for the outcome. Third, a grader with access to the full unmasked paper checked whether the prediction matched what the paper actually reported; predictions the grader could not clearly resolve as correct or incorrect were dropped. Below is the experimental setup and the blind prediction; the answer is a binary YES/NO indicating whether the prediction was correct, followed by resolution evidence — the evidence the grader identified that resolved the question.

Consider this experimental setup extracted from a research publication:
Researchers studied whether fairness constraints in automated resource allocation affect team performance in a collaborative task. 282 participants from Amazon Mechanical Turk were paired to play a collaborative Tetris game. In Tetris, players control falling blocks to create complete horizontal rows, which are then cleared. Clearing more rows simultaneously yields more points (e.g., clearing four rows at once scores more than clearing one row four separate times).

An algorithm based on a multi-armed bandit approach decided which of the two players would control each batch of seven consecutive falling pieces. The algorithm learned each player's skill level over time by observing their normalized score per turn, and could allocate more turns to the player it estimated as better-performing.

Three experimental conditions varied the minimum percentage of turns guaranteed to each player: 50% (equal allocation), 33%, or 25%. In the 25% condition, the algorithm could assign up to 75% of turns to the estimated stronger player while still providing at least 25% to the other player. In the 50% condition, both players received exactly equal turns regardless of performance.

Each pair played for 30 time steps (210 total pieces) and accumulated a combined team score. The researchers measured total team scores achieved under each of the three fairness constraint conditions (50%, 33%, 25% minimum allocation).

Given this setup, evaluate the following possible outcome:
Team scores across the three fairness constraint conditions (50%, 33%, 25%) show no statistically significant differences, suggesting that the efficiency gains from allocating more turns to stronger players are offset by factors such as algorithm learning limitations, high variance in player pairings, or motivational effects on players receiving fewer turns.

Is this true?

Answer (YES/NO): YES